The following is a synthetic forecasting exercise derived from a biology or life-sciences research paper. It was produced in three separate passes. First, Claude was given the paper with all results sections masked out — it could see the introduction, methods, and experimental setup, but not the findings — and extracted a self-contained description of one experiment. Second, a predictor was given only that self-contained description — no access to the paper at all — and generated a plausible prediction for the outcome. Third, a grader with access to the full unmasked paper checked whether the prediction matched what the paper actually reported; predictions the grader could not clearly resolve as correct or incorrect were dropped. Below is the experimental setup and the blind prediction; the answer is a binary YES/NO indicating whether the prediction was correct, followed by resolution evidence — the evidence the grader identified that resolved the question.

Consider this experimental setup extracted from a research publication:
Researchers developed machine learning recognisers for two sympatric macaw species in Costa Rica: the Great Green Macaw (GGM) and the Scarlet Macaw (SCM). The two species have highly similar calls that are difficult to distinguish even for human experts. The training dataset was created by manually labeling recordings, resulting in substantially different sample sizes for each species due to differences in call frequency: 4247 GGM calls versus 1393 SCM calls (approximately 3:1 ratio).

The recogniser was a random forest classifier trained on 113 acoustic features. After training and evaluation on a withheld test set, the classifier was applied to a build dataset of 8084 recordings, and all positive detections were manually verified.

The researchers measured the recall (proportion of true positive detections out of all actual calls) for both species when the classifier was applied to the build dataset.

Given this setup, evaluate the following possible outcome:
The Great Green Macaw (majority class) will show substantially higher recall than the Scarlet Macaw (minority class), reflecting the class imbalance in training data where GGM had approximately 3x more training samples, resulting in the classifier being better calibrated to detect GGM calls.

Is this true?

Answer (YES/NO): YES